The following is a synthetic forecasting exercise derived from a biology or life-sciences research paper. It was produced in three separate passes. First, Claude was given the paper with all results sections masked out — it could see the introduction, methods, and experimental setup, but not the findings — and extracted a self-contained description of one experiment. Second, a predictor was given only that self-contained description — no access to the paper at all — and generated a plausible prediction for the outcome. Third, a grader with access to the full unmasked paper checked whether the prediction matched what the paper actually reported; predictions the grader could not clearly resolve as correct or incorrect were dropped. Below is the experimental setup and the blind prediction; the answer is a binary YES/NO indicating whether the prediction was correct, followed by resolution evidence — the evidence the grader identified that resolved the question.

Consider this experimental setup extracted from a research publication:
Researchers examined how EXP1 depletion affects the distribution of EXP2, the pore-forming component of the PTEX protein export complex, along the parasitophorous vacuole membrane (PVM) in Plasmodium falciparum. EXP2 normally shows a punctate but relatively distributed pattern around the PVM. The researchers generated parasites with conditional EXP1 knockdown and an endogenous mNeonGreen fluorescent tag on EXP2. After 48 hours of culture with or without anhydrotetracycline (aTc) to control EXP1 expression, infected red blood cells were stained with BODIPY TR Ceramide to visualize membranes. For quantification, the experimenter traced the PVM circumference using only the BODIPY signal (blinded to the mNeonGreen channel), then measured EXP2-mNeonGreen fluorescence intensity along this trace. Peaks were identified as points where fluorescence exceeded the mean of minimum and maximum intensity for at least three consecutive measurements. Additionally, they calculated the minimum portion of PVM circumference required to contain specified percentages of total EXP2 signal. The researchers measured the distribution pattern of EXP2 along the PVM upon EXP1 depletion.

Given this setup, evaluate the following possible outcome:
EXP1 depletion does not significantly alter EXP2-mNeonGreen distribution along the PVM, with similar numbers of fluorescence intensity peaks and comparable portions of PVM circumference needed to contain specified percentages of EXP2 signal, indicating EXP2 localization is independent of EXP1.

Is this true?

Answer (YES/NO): NO